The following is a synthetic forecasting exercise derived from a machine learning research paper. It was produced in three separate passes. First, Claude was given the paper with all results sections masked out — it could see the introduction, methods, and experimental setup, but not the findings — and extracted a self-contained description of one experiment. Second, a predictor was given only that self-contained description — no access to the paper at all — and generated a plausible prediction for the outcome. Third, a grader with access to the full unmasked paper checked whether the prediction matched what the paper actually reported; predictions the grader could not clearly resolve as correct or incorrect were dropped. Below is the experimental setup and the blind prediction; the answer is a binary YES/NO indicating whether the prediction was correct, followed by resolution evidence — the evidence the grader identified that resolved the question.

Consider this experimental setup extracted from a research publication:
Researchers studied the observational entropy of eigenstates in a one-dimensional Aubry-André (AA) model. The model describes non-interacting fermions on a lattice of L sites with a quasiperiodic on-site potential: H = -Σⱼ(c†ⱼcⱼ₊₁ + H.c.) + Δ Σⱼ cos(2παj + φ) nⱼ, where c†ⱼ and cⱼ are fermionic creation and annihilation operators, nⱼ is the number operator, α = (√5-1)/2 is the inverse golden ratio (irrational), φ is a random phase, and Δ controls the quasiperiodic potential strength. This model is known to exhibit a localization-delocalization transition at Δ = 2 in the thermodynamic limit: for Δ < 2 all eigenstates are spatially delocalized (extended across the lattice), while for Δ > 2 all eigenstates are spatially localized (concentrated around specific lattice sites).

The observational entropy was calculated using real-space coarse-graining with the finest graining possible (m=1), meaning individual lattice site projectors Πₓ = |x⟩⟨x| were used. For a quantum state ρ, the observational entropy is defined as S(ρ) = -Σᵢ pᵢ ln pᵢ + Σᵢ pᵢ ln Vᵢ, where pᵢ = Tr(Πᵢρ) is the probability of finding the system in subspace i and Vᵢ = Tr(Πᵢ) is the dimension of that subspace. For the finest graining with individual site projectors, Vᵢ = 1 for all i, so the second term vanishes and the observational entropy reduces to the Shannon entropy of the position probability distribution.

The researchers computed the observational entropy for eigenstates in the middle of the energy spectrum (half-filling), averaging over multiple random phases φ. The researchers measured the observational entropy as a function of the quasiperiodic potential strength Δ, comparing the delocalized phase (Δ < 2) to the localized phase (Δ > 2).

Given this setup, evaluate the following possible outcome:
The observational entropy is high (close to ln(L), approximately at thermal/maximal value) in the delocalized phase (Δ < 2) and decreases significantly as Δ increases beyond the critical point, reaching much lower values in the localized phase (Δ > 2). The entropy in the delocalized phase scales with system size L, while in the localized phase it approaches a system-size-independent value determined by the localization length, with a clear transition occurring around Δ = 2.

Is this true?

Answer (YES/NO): YES